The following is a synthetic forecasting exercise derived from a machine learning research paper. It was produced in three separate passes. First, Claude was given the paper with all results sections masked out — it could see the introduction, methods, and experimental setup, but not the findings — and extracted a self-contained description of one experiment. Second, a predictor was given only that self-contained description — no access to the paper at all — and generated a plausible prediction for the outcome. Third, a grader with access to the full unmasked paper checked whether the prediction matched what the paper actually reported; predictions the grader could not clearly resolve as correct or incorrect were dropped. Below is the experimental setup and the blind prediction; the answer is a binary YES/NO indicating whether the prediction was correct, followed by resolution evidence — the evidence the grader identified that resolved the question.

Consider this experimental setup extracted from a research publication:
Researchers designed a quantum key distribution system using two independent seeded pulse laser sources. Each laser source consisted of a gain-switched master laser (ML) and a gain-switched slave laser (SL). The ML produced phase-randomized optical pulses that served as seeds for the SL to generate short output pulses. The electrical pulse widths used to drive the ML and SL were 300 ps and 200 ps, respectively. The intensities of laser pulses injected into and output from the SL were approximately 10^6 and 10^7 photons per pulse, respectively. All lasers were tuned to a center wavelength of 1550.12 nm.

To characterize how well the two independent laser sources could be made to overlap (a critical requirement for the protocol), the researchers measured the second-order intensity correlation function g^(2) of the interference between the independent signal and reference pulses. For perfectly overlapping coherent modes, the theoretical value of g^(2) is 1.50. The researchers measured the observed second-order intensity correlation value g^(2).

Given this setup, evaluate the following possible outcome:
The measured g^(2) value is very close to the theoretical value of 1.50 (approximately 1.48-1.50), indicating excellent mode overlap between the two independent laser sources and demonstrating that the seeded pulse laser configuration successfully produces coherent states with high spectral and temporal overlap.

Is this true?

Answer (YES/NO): NO